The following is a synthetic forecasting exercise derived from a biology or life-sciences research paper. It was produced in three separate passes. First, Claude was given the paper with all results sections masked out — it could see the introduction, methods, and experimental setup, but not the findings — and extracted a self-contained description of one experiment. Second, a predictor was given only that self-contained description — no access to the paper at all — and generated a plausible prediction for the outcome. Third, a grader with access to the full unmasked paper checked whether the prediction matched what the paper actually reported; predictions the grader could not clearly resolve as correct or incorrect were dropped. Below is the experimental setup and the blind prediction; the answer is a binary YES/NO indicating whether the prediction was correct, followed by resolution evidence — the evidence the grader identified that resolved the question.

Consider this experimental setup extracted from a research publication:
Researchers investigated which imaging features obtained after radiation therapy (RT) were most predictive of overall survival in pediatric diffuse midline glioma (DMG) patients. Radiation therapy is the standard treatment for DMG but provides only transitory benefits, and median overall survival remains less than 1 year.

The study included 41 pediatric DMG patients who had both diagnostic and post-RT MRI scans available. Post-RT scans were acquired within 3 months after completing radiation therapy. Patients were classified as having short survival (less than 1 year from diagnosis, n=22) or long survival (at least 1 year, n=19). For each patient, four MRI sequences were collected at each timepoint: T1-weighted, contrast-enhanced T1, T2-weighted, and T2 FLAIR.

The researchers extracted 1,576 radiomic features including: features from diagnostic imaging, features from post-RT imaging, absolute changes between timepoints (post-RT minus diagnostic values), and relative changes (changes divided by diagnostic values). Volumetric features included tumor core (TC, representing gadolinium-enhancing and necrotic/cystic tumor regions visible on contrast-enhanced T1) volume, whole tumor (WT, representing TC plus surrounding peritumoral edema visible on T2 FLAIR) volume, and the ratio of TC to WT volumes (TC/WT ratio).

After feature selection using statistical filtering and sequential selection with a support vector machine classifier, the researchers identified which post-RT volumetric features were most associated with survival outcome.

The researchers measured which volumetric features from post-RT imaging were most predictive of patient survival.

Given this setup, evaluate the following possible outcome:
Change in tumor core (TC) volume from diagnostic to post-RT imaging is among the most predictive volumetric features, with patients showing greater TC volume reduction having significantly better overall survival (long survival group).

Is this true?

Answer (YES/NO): NO